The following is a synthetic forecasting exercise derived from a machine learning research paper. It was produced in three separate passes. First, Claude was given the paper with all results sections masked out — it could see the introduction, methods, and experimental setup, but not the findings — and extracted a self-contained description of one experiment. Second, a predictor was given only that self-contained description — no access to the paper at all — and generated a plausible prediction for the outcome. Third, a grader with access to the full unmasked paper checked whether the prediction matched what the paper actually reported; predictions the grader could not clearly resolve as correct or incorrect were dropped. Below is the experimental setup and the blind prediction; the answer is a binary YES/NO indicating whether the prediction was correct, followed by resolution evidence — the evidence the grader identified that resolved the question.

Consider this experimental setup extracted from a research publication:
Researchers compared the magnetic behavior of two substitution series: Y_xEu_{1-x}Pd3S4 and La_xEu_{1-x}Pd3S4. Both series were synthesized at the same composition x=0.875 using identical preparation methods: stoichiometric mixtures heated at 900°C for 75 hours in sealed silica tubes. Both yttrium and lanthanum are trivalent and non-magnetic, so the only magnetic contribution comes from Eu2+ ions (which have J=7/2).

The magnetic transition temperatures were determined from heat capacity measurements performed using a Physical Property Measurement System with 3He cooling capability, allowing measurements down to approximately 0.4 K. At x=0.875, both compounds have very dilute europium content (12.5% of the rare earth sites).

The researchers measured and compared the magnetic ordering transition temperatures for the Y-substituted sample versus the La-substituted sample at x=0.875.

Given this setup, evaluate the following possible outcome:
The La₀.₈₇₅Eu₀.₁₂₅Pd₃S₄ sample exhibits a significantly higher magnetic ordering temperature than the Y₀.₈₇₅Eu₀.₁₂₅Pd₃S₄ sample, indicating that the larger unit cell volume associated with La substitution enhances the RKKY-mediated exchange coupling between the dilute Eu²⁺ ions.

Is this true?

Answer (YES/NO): NO